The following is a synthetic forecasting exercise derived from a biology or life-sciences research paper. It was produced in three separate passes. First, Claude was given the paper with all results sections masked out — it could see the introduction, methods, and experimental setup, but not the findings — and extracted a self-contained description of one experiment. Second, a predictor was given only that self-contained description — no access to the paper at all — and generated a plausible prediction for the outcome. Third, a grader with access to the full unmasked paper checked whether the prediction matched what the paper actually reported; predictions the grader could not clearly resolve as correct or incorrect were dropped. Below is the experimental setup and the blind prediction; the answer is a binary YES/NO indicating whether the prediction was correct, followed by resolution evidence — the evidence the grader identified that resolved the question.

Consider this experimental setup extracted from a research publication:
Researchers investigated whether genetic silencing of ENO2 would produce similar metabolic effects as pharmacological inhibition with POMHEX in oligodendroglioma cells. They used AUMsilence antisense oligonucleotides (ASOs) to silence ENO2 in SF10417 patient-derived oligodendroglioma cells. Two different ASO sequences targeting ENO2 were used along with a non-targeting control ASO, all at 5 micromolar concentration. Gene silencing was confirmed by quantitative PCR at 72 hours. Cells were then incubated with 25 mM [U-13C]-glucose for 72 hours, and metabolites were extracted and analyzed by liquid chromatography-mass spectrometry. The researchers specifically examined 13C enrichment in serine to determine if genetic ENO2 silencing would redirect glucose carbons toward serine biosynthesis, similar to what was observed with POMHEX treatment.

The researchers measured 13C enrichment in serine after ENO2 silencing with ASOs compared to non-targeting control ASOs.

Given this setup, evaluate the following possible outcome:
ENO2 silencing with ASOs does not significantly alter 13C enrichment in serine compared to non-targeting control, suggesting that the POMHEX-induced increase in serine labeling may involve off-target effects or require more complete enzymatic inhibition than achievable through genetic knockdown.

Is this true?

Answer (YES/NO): NO